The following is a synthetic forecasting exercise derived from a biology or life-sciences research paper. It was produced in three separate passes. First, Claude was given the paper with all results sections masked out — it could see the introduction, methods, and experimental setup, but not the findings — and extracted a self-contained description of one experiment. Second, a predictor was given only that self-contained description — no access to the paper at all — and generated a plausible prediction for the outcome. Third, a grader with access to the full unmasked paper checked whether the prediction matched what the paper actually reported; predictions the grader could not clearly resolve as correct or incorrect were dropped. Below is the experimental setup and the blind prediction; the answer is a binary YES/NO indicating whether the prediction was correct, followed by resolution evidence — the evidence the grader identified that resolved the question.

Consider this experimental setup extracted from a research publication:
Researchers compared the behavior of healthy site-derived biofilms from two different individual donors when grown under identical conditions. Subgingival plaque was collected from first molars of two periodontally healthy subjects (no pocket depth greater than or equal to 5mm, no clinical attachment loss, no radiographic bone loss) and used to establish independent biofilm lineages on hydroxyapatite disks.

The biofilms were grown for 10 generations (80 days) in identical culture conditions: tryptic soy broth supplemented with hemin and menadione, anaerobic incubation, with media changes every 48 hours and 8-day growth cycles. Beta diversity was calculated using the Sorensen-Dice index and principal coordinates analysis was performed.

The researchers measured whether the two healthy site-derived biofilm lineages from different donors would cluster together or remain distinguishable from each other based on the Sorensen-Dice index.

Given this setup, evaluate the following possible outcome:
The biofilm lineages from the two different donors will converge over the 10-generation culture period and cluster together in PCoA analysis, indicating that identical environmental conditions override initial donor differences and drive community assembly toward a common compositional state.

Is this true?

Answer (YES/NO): NO